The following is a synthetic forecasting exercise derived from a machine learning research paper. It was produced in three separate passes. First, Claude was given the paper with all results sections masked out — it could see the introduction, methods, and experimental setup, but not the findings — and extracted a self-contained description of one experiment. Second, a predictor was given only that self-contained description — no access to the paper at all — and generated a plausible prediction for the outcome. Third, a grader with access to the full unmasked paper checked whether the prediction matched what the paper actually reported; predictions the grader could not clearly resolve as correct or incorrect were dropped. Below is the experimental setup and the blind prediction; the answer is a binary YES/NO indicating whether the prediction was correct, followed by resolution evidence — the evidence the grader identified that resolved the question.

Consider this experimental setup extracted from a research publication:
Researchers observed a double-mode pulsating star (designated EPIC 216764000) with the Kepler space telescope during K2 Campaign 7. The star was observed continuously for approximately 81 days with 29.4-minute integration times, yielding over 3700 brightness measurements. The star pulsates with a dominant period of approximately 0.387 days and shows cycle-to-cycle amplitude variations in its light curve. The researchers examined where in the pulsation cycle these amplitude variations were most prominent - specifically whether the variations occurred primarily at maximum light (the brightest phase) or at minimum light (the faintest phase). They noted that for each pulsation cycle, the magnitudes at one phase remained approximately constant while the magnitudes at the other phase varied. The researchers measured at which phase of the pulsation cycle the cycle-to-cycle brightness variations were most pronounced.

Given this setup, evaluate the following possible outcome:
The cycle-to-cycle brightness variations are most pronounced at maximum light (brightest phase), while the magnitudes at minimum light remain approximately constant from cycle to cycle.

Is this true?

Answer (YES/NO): YES